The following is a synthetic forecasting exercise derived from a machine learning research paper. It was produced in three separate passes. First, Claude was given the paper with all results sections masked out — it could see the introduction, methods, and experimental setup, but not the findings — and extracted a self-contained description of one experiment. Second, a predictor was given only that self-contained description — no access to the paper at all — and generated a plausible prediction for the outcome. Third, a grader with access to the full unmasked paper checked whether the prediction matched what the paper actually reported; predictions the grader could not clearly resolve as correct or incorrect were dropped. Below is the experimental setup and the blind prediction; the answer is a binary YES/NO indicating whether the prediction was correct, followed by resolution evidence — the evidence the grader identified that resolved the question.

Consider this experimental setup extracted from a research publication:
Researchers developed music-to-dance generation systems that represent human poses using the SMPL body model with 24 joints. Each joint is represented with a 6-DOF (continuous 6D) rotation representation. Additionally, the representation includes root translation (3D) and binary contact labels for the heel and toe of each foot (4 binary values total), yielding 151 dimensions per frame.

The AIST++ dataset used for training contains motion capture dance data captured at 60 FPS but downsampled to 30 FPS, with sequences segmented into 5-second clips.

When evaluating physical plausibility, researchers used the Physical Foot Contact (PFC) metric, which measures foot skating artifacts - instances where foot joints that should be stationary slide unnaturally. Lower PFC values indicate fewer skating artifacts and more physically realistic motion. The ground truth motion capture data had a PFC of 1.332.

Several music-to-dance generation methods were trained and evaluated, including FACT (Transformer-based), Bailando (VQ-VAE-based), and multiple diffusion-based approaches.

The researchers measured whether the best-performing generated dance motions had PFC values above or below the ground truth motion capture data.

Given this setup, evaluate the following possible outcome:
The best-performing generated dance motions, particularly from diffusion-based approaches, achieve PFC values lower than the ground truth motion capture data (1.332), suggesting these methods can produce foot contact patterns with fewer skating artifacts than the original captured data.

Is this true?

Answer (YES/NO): YES